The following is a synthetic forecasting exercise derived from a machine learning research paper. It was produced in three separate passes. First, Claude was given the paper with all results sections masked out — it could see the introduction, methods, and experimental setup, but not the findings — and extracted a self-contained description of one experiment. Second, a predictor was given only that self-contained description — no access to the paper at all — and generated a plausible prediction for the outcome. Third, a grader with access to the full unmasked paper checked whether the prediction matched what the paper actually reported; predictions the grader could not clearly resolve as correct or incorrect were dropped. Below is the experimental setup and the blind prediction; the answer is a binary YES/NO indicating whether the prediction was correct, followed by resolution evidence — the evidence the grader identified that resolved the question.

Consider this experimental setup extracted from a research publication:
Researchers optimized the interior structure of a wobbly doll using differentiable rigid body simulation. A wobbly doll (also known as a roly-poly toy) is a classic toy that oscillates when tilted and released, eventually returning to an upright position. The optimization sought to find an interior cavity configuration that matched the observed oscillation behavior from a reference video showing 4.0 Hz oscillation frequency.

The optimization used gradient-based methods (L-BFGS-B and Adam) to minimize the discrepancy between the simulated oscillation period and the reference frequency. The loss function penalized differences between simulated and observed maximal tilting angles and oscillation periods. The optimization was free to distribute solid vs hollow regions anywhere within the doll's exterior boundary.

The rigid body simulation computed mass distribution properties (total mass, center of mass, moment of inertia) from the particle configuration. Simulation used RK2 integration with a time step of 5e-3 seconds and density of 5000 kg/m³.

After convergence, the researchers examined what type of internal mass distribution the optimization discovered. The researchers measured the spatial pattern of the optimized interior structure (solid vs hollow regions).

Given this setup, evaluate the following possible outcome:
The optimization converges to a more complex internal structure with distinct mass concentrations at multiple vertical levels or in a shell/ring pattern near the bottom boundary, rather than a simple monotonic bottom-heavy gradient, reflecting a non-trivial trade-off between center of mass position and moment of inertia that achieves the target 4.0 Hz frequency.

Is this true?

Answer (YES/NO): NO